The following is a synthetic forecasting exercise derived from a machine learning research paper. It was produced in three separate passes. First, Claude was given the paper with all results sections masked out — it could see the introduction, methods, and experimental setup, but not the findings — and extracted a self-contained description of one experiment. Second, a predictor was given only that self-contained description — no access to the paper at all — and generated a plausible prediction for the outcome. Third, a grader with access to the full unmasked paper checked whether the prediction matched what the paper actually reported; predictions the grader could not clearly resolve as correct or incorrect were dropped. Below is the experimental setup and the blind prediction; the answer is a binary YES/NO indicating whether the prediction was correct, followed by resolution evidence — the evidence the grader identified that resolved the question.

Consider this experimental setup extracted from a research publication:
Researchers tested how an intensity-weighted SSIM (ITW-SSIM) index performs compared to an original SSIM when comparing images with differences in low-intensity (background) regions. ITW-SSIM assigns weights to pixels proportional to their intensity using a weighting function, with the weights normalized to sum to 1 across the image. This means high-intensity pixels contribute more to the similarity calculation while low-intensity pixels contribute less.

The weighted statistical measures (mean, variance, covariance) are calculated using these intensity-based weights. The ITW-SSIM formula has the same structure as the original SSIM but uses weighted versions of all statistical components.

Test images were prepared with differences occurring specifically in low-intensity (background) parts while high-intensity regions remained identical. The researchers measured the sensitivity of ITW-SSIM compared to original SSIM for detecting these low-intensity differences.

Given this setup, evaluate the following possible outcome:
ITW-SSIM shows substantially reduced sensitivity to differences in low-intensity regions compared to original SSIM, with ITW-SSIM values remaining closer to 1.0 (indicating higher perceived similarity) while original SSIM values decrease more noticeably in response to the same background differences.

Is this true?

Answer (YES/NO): YES